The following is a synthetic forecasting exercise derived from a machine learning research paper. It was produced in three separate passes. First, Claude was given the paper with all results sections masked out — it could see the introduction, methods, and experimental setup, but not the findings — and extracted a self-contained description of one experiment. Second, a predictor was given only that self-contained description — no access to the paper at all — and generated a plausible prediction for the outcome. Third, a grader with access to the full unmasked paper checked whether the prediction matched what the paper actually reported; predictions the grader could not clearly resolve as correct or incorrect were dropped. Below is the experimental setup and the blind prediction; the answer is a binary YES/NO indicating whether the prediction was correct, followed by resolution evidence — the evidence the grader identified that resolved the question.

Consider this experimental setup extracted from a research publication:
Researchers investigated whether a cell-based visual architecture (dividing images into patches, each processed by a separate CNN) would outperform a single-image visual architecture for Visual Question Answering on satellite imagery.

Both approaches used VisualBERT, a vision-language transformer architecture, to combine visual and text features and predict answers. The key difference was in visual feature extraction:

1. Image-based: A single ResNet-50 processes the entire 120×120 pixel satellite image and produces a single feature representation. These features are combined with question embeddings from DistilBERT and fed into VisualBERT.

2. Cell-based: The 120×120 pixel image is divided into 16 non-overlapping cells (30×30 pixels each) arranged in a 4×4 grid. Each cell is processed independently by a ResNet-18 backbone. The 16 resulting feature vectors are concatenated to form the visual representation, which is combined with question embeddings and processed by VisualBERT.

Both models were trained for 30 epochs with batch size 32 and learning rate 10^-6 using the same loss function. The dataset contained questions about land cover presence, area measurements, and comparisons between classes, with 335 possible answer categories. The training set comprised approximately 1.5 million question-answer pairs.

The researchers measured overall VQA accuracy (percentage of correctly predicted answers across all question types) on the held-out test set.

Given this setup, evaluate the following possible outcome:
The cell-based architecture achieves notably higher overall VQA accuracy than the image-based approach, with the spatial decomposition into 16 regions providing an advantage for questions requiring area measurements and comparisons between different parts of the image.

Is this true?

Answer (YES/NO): NO